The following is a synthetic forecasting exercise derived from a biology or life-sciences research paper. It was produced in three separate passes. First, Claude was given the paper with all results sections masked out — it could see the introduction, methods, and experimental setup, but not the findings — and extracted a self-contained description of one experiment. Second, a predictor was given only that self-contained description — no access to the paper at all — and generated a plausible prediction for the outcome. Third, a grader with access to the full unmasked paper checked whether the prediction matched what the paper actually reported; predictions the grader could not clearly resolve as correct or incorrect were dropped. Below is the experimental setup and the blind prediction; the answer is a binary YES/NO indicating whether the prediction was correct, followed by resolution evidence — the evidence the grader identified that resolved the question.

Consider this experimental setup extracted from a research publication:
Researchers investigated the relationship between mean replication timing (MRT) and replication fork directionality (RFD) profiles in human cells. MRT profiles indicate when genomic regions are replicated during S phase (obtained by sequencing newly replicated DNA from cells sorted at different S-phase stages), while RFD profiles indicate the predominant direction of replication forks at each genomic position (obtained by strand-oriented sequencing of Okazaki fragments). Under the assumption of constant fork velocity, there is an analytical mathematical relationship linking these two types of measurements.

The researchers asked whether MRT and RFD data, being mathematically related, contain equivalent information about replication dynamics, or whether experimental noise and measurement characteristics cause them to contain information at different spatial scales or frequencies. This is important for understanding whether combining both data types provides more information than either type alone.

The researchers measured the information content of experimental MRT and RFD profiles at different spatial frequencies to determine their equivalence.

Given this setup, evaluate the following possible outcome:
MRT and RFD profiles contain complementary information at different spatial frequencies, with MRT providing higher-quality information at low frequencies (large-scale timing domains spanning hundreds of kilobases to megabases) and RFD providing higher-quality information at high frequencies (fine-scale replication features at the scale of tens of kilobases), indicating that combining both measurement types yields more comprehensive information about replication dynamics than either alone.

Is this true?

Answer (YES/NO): YES